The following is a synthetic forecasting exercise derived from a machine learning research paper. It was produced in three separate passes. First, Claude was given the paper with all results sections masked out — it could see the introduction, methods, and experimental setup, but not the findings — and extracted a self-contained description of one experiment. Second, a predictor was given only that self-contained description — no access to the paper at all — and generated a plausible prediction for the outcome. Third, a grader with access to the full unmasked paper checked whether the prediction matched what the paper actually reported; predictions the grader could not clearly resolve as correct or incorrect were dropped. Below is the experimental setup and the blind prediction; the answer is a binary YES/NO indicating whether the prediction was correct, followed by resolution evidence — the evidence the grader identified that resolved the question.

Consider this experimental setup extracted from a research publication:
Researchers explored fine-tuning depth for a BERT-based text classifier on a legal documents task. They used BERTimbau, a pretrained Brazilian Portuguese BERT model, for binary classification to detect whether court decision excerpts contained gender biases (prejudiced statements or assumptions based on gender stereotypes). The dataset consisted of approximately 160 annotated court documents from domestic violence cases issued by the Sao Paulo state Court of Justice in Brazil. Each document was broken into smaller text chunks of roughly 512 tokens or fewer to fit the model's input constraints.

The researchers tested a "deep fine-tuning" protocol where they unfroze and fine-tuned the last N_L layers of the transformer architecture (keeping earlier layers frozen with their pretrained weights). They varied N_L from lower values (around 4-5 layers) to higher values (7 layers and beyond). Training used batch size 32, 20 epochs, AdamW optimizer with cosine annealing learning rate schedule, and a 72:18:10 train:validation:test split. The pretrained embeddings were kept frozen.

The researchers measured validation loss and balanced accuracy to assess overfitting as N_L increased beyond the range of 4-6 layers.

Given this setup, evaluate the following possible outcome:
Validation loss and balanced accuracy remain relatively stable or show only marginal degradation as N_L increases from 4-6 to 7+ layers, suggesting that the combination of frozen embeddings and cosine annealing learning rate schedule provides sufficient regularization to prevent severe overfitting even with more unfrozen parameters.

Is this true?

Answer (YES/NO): NO